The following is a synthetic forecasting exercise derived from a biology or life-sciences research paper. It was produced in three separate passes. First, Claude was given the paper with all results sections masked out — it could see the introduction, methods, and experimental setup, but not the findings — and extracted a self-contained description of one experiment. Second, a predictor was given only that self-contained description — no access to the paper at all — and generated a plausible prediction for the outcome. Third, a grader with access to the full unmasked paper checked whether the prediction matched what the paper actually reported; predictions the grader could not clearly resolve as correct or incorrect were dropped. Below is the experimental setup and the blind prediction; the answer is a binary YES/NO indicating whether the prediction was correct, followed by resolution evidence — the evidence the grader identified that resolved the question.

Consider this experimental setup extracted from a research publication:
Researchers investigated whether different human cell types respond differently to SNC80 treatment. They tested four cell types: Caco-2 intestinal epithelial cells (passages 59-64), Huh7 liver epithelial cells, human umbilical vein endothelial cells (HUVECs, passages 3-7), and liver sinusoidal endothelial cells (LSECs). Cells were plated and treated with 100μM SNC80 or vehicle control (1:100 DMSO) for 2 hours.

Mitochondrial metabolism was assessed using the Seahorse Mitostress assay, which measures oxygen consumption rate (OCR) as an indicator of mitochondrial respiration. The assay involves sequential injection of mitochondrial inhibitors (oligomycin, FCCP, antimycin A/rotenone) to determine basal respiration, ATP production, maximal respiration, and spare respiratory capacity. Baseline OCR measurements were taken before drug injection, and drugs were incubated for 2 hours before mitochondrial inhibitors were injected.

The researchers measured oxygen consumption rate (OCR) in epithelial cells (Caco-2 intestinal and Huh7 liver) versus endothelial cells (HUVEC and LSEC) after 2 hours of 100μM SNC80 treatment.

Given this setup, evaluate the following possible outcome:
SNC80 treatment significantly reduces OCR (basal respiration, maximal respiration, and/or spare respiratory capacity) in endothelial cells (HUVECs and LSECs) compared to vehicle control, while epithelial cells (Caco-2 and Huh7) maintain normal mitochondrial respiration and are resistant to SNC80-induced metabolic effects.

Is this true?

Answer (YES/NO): NO